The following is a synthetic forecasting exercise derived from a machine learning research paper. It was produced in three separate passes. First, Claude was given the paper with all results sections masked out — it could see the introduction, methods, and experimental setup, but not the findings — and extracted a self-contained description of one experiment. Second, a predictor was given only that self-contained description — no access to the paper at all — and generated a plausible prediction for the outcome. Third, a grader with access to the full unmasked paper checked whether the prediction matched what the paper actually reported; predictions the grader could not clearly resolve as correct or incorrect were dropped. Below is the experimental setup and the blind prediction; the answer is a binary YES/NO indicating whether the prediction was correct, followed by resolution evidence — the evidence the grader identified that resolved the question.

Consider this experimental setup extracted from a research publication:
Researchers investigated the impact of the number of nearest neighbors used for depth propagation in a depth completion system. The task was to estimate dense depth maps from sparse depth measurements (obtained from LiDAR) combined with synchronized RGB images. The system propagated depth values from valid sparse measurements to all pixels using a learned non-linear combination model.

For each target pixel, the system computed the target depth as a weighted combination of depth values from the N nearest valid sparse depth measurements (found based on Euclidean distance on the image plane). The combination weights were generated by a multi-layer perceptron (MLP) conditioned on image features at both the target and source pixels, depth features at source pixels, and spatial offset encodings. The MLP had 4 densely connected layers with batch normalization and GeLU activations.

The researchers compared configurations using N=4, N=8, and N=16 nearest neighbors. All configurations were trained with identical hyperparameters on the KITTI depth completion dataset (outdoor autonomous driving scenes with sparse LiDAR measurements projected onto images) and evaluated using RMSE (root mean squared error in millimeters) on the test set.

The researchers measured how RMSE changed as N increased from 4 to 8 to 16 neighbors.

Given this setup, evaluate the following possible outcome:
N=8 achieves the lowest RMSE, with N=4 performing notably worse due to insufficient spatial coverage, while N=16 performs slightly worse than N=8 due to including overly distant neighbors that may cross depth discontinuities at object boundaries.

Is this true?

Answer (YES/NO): NO